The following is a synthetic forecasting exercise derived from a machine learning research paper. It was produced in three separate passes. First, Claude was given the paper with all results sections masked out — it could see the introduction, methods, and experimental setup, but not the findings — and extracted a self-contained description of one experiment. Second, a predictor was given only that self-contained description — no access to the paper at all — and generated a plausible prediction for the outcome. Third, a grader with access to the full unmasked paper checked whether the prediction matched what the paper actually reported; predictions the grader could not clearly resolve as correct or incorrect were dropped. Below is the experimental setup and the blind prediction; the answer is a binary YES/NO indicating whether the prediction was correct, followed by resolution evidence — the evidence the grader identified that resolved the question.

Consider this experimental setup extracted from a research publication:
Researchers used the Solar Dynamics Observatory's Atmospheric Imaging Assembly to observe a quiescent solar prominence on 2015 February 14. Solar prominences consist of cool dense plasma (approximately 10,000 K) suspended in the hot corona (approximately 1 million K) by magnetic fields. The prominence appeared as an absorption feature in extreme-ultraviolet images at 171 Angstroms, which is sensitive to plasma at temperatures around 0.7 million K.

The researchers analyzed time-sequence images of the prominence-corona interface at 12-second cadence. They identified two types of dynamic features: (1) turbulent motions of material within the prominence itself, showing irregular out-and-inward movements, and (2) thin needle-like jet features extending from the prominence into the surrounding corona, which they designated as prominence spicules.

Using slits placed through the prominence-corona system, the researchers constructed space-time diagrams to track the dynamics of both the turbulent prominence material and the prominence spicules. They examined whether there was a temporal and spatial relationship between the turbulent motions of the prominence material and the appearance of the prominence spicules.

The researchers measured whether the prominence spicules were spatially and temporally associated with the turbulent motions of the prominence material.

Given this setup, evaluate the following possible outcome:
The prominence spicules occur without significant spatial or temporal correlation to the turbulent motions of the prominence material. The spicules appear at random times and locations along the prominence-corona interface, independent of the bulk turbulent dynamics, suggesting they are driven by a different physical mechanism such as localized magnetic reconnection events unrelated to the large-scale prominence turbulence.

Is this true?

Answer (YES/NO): NO